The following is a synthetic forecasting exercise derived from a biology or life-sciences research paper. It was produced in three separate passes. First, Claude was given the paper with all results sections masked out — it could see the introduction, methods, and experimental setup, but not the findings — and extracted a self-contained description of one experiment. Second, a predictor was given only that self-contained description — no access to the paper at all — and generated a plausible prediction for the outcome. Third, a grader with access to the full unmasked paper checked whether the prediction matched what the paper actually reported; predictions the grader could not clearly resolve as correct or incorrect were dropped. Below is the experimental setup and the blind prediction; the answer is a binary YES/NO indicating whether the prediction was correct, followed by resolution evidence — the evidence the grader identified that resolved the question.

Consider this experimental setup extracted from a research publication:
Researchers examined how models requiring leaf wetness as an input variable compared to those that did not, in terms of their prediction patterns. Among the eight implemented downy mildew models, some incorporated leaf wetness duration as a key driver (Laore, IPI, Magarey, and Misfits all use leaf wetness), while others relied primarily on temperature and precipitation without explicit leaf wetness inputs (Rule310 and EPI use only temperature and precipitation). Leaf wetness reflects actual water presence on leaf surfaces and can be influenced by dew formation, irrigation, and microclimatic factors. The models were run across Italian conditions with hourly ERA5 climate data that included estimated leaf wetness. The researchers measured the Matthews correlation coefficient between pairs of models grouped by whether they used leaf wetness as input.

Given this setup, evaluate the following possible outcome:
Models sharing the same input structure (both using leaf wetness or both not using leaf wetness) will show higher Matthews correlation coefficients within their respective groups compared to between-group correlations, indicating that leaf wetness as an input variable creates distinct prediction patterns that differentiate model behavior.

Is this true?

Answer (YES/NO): NO